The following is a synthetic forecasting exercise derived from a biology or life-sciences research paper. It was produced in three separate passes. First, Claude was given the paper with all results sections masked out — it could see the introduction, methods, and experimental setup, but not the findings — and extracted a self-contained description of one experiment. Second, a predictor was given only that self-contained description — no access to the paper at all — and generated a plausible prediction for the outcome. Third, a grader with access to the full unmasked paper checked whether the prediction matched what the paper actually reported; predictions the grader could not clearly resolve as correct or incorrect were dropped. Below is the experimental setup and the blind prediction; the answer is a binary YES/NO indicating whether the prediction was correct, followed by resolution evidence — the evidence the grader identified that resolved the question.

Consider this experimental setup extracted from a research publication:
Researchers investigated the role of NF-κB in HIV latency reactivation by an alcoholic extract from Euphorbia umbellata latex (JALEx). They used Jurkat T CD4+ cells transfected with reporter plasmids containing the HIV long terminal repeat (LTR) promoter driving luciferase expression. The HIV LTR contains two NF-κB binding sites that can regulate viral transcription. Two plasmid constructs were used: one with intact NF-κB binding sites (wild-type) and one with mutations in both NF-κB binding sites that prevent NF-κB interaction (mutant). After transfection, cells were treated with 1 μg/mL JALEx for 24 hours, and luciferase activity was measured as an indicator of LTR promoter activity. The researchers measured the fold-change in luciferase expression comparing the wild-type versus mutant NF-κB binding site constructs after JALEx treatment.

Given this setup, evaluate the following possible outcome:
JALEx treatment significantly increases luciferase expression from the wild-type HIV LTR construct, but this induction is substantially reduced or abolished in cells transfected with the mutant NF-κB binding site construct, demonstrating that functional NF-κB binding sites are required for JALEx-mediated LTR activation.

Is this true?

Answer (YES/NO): YES